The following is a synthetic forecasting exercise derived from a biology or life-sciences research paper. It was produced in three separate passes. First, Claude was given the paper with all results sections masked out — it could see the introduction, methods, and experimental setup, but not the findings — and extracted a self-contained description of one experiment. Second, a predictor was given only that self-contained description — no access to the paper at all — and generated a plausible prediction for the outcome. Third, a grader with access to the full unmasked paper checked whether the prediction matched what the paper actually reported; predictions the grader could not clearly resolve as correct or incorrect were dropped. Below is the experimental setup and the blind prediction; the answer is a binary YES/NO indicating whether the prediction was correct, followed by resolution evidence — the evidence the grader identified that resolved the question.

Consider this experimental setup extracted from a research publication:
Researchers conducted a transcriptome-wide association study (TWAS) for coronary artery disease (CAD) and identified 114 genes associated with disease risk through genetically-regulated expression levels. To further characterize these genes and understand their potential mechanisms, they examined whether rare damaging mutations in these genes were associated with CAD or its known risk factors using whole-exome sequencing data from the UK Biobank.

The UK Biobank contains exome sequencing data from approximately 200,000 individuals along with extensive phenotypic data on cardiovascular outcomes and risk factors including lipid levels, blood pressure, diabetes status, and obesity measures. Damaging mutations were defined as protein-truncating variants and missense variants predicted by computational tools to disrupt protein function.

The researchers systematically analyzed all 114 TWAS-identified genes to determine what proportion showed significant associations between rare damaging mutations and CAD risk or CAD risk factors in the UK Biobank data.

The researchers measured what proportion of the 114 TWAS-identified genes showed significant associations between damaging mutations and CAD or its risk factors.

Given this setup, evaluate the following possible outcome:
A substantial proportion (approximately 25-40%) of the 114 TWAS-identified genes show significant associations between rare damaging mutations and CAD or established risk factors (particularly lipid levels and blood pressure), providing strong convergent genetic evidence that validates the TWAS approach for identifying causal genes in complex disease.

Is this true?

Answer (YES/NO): NO